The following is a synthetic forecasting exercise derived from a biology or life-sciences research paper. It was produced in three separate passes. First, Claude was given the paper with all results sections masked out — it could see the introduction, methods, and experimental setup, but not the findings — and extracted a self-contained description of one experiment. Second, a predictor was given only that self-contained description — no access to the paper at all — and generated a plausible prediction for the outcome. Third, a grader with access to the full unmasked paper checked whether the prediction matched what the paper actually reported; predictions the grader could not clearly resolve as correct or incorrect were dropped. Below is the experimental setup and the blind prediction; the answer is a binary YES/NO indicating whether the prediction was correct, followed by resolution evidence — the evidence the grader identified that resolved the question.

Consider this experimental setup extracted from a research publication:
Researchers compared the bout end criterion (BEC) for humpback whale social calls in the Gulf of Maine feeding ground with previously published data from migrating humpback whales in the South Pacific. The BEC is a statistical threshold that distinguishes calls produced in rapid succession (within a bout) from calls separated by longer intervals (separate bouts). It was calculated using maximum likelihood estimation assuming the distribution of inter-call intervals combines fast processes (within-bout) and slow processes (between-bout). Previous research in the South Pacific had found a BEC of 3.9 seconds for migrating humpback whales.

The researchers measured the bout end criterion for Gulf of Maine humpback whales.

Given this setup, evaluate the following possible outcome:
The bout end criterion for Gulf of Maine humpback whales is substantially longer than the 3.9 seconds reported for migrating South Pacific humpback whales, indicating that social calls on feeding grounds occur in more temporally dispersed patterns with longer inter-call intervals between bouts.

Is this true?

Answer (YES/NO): NO